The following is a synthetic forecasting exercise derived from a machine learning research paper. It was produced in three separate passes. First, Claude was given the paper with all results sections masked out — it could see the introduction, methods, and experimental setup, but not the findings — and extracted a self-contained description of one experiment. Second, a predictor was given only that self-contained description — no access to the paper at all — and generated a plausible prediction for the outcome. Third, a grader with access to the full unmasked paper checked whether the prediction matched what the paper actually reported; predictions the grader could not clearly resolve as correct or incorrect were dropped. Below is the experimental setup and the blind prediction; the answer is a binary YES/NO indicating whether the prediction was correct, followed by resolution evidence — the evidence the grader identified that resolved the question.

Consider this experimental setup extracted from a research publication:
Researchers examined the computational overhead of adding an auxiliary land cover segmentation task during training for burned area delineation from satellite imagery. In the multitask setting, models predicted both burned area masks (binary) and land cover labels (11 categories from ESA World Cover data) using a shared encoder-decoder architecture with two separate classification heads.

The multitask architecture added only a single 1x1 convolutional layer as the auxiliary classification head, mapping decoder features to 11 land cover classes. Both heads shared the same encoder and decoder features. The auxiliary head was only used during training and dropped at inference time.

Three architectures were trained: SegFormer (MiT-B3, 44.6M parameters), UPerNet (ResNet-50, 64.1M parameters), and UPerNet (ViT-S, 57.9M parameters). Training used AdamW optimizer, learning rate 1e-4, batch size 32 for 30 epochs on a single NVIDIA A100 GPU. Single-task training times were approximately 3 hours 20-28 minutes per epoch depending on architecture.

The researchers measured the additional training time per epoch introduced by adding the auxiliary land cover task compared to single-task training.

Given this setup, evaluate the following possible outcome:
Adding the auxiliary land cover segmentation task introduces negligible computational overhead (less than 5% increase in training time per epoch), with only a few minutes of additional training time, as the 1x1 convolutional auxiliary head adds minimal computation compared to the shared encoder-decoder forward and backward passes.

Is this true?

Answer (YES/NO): NO